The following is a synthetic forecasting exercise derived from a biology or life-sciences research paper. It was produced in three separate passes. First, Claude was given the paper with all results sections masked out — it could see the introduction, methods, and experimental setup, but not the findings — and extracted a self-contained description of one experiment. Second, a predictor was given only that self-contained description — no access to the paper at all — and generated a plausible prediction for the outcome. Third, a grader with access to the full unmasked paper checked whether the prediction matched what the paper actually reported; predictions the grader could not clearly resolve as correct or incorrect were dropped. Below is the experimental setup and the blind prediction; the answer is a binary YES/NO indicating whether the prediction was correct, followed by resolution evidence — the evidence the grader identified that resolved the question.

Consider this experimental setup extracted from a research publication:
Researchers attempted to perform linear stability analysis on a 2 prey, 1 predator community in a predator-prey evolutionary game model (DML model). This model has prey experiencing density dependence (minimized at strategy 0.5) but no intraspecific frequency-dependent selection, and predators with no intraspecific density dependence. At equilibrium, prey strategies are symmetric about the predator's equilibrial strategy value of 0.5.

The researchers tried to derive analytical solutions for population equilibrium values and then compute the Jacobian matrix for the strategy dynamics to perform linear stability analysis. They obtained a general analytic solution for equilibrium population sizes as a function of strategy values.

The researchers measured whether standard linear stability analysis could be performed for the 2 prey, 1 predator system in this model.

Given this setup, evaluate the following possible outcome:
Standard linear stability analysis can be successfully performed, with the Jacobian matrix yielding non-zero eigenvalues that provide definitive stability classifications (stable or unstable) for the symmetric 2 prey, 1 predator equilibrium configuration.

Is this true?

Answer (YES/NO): NO